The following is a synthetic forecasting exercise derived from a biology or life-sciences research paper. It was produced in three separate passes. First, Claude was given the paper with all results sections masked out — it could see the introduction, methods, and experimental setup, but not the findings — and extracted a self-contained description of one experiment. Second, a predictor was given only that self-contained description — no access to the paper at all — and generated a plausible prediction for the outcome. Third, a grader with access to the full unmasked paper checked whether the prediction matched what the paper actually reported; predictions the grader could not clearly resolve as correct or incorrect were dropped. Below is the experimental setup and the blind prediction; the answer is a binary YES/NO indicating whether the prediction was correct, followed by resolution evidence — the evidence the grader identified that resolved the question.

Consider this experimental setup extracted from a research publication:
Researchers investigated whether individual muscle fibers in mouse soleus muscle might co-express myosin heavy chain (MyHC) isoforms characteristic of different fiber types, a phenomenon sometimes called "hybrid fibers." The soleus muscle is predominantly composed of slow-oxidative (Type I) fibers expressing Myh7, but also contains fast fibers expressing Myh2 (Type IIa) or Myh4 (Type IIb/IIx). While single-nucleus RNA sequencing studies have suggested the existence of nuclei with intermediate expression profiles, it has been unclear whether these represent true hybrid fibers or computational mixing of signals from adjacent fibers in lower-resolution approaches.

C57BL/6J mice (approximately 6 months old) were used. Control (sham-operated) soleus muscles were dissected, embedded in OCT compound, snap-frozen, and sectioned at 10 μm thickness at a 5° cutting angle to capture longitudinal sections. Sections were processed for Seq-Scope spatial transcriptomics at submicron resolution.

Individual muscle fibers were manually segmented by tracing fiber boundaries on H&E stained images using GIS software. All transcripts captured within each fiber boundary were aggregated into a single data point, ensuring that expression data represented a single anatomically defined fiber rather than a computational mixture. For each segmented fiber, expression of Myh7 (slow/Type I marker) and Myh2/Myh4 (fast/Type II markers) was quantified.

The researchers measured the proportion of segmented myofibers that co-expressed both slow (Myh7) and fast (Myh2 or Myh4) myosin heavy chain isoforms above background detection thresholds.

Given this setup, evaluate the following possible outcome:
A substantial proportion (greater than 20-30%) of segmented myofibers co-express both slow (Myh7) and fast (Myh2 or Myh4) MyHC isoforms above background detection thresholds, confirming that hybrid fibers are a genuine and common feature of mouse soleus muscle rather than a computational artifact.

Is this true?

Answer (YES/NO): NO